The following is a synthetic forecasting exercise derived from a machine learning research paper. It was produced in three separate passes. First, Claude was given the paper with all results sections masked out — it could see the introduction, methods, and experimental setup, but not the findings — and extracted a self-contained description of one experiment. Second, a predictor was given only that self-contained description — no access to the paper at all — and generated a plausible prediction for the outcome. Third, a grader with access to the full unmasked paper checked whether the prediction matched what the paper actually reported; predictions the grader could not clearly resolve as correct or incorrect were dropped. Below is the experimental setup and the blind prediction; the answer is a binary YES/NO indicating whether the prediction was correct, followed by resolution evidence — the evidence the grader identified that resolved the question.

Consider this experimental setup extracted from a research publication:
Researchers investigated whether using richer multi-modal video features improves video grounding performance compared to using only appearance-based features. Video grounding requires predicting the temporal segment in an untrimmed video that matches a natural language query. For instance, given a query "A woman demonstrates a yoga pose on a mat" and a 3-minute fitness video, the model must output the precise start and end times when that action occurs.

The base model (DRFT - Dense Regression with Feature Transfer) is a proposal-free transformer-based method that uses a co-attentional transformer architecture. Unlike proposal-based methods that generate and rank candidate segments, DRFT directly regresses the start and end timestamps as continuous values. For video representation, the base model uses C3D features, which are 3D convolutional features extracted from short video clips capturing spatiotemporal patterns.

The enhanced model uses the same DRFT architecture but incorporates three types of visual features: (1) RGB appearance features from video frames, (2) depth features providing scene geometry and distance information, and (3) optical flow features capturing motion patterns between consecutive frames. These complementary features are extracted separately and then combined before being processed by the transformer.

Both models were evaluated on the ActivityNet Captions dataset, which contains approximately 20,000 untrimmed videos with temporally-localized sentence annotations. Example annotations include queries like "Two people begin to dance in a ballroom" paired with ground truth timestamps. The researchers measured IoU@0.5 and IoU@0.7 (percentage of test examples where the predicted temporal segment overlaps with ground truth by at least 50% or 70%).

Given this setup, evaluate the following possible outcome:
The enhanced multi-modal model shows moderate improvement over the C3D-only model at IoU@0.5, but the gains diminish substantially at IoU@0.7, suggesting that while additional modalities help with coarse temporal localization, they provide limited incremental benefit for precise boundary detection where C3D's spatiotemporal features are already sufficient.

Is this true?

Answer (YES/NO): NO